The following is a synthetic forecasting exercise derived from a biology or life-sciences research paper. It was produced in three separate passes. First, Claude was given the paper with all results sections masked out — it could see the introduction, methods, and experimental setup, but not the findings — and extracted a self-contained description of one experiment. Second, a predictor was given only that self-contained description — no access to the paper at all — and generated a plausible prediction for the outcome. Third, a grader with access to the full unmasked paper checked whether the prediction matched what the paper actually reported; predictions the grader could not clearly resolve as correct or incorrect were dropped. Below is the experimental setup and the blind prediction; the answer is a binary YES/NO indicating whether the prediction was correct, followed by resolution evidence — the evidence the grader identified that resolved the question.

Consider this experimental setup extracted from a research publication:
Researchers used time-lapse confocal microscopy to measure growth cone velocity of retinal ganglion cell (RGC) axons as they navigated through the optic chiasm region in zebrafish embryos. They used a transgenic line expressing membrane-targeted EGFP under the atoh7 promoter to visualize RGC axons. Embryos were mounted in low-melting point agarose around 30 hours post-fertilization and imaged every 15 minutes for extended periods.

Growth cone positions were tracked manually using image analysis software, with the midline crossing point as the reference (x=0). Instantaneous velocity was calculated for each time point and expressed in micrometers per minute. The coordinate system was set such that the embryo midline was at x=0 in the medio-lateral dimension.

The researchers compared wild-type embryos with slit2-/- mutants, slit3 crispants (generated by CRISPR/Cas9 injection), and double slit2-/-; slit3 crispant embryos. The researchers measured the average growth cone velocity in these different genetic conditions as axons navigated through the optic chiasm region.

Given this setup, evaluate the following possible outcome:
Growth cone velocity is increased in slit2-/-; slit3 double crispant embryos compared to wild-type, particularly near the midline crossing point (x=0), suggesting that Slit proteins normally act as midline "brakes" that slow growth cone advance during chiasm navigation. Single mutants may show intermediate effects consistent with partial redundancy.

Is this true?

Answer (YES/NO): NO